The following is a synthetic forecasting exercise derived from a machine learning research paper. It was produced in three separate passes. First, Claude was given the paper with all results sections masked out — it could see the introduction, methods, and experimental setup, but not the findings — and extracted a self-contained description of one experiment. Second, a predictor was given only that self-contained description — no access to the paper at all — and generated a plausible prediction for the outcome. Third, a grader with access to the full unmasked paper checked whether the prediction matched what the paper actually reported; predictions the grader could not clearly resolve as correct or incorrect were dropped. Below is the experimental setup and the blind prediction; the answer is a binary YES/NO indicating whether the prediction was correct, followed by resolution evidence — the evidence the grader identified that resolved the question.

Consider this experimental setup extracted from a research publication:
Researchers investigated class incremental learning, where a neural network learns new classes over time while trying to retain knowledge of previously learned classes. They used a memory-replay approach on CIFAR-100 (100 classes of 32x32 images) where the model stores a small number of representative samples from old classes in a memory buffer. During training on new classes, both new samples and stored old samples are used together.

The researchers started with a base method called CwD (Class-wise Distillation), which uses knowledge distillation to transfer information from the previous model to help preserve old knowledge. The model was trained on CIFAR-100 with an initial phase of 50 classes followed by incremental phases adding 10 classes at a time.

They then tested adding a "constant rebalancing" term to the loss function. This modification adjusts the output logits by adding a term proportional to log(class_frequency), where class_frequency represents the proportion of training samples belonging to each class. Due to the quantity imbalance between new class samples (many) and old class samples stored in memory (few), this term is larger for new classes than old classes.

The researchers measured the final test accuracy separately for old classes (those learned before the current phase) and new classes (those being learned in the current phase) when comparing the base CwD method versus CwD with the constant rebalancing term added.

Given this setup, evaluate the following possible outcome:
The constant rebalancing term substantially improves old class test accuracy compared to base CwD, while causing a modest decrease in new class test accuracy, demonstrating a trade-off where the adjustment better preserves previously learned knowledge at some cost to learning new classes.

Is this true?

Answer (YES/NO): NO